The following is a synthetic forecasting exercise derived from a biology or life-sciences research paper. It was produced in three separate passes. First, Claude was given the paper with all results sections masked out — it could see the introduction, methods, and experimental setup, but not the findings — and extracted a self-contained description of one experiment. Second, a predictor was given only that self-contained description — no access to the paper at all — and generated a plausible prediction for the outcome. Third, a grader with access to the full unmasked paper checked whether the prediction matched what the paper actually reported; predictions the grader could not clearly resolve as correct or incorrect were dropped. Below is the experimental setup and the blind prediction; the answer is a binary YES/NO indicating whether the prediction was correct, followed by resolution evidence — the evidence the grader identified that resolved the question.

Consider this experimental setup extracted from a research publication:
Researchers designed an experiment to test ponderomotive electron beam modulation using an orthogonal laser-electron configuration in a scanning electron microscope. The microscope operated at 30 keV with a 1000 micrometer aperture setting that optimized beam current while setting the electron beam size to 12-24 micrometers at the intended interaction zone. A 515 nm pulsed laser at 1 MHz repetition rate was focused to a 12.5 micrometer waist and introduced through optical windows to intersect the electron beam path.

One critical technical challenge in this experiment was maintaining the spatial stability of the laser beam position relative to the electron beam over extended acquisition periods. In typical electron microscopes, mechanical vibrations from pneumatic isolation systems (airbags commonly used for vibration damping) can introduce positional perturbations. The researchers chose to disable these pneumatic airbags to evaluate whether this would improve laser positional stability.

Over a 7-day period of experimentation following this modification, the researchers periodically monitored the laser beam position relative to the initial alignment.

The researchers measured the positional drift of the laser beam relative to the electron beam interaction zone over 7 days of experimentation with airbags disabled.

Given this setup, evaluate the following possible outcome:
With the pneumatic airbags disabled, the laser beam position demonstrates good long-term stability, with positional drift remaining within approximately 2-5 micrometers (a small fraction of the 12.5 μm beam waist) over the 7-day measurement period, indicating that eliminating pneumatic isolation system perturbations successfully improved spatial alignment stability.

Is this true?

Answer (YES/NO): YES